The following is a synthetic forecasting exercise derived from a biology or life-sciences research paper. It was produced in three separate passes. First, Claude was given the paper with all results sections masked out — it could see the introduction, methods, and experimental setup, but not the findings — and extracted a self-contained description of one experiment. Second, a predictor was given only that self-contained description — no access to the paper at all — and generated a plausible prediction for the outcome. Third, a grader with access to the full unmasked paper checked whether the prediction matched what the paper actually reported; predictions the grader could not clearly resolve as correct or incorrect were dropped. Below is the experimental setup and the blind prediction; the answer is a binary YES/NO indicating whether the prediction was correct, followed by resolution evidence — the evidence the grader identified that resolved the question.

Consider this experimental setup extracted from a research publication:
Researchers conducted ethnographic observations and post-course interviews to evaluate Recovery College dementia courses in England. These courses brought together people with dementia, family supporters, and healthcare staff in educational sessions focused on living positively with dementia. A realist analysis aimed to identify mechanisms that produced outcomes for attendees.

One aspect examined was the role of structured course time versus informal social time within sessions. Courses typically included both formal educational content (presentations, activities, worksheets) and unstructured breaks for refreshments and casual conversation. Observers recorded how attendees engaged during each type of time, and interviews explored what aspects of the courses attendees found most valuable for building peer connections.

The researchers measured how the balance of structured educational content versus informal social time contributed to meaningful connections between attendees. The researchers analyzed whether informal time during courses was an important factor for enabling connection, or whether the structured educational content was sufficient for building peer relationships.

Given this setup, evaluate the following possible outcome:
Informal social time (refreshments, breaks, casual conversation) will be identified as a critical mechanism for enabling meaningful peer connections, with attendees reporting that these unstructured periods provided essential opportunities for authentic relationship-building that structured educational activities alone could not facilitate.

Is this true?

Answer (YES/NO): YES